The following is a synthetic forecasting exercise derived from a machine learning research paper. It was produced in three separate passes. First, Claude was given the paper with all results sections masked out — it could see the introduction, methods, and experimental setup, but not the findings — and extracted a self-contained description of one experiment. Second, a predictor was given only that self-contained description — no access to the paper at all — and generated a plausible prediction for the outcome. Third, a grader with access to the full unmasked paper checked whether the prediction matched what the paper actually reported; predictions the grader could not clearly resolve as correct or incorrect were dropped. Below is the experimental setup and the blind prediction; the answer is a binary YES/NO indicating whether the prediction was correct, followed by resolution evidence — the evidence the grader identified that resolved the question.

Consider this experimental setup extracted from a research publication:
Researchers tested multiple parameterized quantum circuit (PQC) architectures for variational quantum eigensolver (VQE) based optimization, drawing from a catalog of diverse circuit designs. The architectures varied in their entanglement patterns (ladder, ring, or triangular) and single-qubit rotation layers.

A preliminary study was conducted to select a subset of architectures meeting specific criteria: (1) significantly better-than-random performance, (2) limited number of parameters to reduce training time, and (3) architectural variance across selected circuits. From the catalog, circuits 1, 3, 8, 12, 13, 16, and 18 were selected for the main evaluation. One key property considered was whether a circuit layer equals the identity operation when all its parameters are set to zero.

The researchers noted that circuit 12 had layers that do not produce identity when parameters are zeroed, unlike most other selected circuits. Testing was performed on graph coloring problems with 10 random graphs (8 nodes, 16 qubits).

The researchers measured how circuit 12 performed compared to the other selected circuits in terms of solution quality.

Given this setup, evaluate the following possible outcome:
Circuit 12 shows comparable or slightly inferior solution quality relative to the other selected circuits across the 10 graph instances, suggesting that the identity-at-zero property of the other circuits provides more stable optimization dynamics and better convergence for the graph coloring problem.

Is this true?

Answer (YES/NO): YES